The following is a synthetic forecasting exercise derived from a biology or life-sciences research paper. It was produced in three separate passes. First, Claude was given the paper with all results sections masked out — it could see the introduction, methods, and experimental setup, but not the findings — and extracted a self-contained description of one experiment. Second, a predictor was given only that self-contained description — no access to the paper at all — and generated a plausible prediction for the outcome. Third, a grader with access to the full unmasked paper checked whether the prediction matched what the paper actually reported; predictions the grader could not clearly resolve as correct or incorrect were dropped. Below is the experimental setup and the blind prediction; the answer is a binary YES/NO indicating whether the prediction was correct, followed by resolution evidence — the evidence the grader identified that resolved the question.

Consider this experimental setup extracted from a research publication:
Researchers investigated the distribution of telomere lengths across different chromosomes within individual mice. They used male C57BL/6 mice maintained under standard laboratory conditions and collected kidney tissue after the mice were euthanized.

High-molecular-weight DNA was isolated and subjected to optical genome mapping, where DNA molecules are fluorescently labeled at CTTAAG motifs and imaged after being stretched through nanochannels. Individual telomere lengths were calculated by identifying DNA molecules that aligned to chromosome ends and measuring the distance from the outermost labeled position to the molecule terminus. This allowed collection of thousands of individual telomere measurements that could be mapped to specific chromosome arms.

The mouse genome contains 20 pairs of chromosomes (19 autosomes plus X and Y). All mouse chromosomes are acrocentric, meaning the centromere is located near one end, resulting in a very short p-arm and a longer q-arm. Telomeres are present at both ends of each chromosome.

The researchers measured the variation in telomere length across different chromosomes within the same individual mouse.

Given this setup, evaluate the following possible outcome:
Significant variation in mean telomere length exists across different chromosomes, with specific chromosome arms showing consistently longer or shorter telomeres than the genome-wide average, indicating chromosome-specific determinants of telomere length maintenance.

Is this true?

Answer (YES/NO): YES